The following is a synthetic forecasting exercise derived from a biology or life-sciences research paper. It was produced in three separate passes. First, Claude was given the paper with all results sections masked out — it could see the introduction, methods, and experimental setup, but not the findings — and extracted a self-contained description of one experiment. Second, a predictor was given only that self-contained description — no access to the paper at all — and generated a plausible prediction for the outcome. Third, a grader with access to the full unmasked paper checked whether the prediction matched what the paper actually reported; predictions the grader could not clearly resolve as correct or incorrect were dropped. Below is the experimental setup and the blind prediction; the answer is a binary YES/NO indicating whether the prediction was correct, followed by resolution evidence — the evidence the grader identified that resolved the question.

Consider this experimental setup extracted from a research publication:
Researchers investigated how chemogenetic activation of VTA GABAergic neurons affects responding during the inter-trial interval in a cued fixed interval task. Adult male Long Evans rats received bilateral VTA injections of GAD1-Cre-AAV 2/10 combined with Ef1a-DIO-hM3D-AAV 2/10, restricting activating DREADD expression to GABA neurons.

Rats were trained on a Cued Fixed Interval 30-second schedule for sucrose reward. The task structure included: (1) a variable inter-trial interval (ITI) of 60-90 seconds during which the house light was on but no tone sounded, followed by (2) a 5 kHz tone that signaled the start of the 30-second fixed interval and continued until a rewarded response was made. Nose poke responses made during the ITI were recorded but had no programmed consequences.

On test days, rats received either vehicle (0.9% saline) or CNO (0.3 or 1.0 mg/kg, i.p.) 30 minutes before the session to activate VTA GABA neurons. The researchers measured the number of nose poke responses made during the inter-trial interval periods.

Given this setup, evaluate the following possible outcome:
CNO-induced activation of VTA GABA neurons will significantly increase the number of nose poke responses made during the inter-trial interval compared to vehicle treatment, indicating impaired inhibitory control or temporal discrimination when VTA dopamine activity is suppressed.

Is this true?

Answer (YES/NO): YES